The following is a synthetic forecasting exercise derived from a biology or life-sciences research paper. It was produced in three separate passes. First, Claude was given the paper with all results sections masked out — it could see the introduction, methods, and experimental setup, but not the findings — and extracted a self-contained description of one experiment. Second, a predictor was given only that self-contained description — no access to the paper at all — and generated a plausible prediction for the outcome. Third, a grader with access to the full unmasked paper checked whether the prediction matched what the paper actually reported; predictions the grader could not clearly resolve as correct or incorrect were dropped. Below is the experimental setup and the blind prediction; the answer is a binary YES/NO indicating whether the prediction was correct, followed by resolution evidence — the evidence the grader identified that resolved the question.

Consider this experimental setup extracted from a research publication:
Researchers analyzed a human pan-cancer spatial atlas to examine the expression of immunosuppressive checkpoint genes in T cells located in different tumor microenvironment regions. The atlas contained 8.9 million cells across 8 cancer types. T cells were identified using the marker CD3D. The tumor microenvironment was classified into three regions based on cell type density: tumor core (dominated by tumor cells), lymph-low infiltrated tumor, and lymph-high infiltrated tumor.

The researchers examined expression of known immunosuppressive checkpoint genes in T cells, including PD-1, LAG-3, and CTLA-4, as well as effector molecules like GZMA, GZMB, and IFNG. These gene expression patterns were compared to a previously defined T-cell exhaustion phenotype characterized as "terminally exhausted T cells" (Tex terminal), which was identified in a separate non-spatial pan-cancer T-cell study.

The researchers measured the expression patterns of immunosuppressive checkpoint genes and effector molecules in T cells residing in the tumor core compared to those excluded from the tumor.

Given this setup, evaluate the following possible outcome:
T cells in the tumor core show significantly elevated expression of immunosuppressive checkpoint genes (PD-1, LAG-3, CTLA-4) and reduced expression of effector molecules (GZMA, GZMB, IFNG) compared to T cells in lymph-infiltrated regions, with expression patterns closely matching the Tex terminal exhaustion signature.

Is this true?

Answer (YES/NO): NO